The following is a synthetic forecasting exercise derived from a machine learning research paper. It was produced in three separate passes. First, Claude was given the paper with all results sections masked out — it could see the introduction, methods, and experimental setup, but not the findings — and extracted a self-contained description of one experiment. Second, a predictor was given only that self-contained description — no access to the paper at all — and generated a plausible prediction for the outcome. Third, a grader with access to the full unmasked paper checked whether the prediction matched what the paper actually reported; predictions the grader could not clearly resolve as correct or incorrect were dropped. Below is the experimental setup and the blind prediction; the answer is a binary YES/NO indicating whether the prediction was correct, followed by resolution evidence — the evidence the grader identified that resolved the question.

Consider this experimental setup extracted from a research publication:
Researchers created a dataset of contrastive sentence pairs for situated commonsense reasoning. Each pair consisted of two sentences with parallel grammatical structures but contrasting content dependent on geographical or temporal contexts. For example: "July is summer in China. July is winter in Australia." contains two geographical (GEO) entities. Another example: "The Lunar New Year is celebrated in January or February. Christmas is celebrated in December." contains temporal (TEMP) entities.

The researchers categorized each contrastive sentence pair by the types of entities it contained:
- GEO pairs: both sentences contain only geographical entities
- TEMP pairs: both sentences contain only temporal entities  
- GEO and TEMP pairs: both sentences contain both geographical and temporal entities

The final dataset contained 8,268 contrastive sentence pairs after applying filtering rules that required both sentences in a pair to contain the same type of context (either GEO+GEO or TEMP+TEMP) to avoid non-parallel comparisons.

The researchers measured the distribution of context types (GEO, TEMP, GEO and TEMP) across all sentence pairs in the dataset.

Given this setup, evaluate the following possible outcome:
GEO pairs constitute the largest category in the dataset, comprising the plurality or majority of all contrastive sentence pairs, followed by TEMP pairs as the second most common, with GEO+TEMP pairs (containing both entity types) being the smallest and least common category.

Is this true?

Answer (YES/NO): YES